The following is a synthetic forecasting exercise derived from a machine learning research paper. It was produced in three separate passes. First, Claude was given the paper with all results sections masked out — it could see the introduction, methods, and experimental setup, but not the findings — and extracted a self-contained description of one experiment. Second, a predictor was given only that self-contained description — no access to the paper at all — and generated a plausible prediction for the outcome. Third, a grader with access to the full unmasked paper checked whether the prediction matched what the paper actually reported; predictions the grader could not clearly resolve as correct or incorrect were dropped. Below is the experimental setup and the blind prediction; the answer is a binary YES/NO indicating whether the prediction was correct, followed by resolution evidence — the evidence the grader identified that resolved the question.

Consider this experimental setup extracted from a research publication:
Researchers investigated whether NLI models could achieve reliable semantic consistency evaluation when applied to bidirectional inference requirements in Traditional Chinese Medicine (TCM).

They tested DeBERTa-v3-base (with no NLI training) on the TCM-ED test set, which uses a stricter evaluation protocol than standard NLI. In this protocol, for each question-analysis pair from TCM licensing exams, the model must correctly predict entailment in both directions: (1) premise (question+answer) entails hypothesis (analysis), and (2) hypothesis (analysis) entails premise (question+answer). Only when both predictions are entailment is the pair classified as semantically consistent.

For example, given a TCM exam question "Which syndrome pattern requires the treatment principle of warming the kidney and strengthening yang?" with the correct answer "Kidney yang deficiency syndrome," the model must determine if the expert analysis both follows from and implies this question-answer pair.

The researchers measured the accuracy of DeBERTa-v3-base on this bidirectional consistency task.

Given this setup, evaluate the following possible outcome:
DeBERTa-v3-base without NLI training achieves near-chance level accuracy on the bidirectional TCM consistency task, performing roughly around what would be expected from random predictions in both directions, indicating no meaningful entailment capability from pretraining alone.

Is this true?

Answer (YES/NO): NO